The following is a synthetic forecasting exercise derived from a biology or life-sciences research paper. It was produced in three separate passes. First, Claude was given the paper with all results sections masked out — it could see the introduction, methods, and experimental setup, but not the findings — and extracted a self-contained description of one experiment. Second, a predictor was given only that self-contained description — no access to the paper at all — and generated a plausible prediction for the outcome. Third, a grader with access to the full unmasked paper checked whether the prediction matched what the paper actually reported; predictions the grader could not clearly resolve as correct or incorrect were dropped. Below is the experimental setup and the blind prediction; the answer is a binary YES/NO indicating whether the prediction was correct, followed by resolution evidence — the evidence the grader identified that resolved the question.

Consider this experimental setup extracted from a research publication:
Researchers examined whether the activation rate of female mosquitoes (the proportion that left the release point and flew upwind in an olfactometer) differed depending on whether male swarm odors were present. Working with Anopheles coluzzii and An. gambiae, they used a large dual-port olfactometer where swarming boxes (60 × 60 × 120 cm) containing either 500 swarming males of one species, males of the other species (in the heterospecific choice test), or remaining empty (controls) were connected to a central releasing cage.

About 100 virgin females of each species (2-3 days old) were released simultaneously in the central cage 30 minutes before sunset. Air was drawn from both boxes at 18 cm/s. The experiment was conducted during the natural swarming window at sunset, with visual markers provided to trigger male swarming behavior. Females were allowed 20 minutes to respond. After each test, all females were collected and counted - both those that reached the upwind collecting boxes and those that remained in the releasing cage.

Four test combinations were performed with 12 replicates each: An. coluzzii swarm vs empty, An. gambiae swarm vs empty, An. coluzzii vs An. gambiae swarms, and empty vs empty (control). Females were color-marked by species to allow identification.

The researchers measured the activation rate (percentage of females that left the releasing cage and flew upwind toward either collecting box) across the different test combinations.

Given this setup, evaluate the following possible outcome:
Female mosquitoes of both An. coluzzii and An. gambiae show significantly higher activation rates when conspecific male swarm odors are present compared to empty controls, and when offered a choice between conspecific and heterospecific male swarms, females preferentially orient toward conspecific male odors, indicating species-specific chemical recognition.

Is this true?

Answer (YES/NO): NO